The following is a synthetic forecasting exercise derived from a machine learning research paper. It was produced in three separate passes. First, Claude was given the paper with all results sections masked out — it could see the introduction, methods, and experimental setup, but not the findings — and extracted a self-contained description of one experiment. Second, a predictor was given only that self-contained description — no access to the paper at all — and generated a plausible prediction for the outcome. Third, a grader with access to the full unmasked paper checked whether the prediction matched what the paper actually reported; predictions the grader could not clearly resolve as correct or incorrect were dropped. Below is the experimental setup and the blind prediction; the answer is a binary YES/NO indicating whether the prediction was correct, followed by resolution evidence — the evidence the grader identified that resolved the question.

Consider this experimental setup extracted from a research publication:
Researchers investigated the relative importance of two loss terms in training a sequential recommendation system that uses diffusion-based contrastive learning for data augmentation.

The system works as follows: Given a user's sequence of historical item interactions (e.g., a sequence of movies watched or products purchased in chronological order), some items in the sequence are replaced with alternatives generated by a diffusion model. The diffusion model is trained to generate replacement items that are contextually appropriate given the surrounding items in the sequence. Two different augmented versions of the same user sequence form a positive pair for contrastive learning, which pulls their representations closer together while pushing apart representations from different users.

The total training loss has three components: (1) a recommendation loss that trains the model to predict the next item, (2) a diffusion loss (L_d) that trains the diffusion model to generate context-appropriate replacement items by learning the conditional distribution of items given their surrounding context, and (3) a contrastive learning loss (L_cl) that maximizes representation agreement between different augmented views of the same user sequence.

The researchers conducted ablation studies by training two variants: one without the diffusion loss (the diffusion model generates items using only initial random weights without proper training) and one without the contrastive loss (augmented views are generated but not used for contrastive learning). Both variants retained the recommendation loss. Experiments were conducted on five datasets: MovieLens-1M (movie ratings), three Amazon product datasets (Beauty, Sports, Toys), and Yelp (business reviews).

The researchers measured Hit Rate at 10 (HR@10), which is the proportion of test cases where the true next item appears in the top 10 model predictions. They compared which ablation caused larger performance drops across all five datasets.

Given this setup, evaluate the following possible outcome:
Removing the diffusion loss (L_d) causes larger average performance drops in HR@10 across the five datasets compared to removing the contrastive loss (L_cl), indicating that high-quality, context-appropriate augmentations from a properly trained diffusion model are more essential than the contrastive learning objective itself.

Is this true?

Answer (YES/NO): YES